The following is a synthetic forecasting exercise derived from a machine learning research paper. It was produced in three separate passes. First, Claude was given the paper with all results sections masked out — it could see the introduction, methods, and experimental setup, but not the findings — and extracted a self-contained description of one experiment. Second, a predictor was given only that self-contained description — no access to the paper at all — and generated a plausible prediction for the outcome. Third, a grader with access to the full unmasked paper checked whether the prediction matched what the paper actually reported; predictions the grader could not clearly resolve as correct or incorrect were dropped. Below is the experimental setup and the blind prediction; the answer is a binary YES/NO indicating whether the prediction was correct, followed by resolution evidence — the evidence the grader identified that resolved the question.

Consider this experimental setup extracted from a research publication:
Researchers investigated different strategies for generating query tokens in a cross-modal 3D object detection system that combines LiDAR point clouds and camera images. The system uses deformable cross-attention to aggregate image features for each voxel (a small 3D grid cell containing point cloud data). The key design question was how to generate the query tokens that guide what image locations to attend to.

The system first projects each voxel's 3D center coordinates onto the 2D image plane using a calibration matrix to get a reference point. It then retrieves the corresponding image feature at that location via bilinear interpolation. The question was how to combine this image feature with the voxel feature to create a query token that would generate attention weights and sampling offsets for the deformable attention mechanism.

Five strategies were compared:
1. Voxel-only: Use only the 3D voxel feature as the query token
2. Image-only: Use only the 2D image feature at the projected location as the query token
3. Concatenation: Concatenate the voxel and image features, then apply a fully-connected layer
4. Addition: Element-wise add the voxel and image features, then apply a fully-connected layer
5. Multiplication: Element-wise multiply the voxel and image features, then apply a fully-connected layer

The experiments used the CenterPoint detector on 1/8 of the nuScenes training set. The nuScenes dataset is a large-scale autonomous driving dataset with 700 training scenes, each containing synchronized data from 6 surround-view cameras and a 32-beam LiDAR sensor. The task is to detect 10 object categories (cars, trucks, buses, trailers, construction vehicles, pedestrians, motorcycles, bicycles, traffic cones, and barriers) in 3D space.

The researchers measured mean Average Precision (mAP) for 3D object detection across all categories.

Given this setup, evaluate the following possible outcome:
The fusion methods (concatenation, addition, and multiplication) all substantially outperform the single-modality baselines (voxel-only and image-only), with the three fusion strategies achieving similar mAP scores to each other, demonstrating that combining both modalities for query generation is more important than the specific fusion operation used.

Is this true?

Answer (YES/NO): NO